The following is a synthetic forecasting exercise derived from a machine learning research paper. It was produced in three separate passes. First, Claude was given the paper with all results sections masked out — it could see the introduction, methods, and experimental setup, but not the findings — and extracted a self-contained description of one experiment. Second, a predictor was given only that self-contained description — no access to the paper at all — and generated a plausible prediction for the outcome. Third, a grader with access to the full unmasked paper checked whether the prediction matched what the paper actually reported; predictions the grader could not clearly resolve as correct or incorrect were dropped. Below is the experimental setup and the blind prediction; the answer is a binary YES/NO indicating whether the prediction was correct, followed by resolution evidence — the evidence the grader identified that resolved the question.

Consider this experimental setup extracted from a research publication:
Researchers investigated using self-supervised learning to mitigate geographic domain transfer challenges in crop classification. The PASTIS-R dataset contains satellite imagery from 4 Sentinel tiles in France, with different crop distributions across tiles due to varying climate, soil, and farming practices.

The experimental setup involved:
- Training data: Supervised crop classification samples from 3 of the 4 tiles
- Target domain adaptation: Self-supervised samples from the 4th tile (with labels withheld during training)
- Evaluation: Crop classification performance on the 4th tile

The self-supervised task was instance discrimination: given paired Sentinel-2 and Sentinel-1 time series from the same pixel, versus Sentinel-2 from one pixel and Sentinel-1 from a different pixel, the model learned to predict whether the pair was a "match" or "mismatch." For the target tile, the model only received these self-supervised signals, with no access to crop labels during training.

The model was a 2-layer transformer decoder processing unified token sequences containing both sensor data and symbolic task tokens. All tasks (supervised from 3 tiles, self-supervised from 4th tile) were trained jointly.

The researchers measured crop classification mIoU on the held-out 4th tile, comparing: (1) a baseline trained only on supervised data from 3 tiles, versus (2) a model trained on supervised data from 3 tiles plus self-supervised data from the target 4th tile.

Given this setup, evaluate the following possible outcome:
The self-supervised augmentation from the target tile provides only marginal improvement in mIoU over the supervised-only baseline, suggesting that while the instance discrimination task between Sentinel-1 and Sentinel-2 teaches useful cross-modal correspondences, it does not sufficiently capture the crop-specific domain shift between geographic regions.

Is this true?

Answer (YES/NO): NO